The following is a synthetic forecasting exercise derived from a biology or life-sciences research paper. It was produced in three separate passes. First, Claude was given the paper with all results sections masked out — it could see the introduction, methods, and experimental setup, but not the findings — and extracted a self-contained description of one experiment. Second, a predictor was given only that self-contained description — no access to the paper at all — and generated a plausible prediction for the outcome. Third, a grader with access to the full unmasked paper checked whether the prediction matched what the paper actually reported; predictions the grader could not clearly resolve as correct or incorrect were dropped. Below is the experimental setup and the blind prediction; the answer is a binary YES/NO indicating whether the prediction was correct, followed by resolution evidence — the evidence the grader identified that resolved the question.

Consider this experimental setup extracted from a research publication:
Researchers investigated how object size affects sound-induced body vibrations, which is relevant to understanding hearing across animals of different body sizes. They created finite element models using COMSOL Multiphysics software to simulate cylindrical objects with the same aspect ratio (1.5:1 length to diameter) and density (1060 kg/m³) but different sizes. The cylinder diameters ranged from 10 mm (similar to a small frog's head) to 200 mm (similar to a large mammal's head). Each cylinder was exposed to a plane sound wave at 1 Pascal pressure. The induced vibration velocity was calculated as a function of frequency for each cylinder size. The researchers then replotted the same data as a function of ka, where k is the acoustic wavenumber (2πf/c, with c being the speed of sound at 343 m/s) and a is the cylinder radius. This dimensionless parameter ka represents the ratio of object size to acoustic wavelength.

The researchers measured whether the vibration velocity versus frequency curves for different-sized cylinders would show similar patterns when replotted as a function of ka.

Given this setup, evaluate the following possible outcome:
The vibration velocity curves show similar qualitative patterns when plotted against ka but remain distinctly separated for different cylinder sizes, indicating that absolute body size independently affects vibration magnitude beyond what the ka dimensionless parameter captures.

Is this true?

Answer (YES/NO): NO